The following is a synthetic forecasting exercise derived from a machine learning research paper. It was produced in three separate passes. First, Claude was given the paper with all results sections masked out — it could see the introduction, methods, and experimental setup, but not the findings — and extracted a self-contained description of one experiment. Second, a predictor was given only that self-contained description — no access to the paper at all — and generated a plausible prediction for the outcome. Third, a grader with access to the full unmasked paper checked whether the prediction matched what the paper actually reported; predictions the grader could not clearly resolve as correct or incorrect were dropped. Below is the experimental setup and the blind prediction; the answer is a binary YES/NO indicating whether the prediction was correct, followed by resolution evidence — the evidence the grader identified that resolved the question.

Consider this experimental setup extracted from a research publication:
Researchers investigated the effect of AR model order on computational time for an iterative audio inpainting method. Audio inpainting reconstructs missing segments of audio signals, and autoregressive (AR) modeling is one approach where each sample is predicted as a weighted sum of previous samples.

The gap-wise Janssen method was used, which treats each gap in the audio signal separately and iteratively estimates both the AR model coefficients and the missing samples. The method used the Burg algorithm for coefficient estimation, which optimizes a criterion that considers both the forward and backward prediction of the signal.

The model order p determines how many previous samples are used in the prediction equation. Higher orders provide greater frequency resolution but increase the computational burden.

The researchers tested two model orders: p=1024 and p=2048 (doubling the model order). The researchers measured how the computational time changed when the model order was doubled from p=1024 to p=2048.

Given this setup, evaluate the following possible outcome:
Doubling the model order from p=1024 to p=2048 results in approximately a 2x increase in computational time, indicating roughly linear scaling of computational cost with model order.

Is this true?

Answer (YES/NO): NO